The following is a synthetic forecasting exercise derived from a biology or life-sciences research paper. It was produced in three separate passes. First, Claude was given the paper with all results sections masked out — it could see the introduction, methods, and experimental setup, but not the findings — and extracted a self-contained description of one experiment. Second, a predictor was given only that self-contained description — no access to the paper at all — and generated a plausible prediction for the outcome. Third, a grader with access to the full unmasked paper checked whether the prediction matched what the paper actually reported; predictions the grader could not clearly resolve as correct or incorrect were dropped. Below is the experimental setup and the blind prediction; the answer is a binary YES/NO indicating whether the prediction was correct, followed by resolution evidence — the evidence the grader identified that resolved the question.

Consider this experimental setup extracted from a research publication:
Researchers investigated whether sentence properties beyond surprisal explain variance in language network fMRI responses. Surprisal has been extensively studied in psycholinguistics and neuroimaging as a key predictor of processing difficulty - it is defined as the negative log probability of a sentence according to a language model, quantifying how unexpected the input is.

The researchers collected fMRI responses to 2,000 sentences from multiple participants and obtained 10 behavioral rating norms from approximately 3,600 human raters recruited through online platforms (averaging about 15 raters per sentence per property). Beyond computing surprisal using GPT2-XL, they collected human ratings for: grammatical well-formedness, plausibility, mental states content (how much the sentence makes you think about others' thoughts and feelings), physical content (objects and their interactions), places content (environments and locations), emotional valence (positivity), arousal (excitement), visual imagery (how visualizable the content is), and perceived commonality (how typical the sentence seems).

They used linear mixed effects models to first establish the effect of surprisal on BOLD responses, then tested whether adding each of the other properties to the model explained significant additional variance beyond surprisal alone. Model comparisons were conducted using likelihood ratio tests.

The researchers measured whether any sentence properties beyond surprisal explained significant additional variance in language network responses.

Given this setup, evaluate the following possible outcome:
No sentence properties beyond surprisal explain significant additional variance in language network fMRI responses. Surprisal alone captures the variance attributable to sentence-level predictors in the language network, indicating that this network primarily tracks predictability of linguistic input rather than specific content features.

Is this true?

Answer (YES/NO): NO